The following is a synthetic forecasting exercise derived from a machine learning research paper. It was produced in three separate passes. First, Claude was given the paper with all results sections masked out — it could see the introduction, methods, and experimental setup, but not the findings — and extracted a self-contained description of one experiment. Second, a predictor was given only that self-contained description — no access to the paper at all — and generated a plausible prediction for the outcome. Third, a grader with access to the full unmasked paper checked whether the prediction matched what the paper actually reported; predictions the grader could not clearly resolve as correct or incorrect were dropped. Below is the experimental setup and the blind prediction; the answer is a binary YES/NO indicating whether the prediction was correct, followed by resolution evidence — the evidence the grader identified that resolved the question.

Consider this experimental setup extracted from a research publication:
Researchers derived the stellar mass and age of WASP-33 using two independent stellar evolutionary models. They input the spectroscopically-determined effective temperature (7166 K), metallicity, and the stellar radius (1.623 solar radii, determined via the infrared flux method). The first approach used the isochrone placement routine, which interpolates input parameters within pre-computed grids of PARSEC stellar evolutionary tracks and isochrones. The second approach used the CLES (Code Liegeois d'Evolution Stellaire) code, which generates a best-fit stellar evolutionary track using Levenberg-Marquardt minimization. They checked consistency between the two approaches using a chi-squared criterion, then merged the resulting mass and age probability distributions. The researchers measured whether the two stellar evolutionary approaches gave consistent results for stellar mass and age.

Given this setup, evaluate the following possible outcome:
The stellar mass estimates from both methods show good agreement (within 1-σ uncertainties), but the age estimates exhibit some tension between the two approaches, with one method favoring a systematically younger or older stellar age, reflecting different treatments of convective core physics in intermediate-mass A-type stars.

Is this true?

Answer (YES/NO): NO